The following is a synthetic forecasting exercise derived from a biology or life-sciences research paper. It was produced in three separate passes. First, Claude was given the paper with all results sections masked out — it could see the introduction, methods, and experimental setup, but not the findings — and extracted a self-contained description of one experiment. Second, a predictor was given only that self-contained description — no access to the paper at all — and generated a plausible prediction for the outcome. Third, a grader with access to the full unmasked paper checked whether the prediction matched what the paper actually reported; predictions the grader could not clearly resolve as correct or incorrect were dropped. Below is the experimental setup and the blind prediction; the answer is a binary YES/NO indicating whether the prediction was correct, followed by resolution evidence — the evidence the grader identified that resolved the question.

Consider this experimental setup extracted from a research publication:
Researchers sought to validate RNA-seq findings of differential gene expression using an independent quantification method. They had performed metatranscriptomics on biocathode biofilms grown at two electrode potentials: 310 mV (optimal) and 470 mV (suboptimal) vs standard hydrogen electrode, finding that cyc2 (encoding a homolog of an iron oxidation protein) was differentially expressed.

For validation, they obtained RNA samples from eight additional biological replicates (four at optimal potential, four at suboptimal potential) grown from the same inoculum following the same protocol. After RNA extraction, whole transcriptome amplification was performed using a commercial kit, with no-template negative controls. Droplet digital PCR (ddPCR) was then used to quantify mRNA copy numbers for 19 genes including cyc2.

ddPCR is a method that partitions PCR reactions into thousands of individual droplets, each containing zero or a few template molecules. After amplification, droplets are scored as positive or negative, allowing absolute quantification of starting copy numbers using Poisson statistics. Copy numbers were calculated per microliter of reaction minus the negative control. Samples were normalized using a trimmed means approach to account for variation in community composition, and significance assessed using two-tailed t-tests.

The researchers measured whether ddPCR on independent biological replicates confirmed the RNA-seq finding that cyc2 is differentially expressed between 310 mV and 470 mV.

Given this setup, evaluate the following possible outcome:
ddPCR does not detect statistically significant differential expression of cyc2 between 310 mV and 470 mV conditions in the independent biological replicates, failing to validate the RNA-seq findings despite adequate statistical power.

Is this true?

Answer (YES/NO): NO